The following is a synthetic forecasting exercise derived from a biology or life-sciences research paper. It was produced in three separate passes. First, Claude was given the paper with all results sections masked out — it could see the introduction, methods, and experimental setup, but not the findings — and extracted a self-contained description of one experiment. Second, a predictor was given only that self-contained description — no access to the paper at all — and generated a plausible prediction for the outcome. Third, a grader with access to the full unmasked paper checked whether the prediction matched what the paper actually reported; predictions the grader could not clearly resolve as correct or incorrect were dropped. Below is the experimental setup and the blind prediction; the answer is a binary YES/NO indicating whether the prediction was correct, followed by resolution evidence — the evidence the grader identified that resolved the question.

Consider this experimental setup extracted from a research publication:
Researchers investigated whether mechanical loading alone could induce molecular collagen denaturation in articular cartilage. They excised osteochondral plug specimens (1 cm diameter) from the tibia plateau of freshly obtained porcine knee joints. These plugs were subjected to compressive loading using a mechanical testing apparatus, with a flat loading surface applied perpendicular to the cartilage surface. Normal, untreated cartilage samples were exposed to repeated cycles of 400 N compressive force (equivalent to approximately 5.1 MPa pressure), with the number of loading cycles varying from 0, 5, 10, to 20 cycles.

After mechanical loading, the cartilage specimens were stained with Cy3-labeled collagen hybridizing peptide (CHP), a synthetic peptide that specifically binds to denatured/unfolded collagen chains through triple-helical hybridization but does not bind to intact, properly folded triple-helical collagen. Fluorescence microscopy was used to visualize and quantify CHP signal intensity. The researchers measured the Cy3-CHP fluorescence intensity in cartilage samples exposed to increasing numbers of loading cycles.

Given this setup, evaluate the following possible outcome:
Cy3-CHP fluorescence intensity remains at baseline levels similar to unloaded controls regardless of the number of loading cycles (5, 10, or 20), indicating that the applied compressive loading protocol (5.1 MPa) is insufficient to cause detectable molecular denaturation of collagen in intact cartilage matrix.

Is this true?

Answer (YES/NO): NO